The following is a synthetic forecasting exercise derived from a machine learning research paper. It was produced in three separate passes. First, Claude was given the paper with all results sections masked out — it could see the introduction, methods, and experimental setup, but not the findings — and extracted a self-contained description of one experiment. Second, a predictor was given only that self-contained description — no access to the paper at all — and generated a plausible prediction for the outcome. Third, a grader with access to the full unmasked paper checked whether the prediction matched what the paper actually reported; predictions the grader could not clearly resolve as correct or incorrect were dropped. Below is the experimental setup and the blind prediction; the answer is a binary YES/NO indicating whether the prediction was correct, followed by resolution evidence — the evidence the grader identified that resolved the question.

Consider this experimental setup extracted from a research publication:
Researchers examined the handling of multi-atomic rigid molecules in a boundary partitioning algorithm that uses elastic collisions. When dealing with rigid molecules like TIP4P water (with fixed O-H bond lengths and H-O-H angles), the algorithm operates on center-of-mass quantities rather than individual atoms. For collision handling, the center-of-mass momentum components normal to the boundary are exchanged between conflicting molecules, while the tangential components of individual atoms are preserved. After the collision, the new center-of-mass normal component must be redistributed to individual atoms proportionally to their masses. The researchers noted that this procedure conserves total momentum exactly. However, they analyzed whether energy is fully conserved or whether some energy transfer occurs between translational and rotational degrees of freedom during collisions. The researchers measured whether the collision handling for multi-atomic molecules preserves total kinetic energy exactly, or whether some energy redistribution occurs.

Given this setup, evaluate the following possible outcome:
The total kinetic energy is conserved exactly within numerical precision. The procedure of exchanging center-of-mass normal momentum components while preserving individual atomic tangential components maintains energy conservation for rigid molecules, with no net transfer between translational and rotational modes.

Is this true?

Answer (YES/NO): NO